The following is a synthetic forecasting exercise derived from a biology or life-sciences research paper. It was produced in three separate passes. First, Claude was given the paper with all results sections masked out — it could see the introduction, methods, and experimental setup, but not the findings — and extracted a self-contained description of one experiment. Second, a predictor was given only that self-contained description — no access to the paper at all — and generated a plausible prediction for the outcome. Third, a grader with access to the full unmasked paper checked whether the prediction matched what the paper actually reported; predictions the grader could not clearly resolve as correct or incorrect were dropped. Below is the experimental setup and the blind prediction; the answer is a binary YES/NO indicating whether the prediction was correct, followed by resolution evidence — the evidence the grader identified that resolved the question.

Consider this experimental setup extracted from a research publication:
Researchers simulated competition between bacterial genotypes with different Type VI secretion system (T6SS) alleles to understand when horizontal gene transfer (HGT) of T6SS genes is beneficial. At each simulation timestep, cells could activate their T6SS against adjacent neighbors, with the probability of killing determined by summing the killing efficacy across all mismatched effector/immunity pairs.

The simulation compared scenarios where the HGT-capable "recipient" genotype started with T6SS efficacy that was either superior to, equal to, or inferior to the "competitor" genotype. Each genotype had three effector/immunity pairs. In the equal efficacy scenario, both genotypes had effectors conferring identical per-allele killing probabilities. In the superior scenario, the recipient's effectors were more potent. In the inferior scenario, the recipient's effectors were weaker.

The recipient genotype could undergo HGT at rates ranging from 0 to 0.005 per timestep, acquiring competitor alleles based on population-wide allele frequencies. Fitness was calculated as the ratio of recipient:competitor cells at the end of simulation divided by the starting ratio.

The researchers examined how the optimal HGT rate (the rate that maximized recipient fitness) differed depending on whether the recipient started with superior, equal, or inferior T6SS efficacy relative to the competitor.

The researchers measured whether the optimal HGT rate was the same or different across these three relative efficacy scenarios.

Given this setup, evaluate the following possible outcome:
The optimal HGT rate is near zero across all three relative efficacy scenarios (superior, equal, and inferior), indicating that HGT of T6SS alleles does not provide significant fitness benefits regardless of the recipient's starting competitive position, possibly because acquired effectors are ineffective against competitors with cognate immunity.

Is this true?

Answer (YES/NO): NO